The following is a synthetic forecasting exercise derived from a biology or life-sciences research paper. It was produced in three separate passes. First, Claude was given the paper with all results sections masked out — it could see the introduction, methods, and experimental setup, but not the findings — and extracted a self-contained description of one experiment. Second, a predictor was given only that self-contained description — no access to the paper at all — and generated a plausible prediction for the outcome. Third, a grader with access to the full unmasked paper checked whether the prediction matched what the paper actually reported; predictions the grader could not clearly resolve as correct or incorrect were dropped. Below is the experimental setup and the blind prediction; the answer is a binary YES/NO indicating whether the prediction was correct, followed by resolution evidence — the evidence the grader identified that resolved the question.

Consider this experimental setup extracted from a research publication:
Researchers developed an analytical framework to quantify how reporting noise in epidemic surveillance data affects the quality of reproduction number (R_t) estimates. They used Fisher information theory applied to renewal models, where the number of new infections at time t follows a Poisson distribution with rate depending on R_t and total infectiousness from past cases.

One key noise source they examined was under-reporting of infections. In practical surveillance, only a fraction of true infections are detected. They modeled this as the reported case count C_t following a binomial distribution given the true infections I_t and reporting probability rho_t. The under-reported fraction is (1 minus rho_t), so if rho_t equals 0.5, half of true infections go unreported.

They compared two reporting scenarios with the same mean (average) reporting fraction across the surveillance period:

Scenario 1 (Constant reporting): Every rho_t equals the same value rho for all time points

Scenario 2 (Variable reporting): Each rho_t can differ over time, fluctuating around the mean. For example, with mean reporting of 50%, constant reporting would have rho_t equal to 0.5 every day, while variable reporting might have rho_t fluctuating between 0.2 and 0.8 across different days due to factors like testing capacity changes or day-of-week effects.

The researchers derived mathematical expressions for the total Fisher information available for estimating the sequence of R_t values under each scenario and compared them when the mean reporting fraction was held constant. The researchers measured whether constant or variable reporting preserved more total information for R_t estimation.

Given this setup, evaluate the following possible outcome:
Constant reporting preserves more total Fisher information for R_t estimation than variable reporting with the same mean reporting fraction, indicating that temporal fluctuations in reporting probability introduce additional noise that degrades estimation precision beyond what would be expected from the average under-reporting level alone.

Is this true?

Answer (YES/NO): YES